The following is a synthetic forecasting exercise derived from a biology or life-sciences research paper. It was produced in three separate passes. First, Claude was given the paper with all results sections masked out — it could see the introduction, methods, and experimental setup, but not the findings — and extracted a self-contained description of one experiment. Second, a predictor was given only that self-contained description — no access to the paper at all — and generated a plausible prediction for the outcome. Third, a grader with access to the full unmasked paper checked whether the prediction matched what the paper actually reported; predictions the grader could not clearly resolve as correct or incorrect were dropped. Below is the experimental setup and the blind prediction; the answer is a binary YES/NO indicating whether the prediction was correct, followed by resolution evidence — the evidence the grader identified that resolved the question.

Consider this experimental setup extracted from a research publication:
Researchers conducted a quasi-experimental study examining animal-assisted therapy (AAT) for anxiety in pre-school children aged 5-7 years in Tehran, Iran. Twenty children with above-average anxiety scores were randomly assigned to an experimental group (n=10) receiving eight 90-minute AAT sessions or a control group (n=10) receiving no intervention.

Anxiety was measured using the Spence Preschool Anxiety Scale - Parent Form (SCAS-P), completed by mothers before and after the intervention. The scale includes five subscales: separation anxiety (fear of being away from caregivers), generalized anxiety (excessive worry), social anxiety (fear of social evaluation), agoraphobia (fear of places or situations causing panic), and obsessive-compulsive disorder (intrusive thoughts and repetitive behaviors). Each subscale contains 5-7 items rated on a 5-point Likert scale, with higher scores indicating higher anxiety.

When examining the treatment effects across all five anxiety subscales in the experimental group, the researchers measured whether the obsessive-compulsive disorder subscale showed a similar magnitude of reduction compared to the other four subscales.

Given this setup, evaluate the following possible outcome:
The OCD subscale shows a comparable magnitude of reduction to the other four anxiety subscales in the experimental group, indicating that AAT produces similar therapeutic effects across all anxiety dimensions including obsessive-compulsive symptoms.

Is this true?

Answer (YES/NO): NO